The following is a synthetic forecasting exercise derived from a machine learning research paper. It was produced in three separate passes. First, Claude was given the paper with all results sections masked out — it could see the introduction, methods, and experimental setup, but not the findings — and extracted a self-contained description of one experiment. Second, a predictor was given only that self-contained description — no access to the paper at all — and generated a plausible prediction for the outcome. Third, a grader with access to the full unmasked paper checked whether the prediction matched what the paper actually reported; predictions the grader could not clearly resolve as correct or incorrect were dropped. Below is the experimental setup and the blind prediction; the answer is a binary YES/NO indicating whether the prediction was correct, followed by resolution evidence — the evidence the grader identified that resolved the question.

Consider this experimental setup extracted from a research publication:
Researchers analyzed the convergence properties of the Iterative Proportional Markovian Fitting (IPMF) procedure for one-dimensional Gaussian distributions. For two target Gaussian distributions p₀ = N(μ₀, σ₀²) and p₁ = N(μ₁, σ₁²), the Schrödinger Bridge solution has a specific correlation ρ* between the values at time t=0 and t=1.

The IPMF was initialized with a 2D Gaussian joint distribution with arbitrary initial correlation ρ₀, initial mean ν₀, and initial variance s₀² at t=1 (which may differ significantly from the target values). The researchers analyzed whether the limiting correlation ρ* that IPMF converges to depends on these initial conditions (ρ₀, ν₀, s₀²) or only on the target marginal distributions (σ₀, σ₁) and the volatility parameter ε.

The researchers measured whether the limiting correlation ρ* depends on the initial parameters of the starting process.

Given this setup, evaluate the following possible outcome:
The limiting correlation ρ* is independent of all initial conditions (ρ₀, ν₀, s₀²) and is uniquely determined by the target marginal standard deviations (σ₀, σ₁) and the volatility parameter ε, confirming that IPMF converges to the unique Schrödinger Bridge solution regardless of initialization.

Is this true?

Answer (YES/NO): YES